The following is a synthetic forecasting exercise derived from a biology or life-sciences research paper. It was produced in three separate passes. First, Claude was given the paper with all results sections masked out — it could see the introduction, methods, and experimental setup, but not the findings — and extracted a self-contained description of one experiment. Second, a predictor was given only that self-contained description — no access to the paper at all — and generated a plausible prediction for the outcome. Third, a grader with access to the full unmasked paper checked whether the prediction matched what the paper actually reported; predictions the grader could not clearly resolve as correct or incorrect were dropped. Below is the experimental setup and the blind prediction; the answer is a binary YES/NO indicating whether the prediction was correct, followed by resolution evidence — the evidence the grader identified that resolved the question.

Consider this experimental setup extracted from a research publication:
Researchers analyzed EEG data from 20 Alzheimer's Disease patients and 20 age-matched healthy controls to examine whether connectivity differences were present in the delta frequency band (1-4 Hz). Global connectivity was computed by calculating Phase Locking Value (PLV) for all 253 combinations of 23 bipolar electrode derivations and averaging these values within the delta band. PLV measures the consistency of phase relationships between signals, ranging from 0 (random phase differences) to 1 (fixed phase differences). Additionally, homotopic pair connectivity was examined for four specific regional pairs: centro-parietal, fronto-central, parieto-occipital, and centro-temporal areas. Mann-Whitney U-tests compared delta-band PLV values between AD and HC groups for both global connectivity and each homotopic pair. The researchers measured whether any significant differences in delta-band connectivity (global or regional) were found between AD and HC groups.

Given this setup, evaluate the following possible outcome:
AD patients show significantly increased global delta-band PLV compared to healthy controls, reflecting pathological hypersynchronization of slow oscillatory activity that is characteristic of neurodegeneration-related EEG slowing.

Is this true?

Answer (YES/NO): NO